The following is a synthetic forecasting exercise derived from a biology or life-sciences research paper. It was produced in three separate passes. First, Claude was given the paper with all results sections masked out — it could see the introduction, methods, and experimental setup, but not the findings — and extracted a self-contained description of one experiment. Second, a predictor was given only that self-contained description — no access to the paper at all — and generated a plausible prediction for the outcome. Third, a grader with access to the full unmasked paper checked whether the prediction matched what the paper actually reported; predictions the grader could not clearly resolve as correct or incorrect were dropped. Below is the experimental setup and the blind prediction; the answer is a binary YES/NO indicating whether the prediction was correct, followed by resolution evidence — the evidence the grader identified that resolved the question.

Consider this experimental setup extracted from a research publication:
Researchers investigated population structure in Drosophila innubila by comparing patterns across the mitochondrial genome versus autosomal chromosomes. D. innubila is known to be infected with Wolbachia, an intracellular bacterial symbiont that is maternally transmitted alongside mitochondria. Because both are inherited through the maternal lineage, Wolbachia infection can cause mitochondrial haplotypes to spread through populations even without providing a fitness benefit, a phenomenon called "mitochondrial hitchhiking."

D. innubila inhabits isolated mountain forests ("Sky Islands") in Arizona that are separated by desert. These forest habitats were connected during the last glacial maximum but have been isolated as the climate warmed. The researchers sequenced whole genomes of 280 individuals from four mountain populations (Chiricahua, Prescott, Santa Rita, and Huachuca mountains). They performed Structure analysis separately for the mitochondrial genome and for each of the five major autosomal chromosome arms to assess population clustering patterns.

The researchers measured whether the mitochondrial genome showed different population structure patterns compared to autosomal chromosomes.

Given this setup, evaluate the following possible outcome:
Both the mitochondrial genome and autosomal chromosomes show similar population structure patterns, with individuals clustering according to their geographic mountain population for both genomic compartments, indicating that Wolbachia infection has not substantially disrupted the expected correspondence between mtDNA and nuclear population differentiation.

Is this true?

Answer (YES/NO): NO